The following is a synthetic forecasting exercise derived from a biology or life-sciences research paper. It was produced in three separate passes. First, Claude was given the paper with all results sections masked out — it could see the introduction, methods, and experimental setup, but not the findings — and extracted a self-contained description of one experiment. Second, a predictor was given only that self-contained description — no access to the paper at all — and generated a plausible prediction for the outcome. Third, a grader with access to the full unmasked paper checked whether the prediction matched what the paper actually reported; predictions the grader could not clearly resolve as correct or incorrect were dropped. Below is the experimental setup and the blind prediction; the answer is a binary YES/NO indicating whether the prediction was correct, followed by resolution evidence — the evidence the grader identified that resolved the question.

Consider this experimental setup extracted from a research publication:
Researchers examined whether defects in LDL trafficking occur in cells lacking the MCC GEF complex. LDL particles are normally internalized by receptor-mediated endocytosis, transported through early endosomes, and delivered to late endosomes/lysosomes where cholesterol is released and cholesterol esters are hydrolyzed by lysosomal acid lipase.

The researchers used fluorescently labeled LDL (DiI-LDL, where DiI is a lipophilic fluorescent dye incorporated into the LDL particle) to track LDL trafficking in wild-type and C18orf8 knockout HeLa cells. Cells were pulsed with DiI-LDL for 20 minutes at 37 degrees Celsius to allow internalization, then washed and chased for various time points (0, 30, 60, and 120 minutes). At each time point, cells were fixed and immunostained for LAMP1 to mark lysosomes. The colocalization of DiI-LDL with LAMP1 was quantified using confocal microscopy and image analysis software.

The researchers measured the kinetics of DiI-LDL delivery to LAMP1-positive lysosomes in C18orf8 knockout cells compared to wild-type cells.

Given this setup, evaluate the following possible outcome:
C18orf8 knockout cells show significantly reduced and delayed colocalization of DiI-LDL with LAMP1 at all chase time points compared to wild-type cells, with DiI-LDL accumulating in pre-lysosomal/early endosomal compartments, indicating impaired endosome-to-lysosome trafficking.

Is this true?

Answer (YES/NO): YES